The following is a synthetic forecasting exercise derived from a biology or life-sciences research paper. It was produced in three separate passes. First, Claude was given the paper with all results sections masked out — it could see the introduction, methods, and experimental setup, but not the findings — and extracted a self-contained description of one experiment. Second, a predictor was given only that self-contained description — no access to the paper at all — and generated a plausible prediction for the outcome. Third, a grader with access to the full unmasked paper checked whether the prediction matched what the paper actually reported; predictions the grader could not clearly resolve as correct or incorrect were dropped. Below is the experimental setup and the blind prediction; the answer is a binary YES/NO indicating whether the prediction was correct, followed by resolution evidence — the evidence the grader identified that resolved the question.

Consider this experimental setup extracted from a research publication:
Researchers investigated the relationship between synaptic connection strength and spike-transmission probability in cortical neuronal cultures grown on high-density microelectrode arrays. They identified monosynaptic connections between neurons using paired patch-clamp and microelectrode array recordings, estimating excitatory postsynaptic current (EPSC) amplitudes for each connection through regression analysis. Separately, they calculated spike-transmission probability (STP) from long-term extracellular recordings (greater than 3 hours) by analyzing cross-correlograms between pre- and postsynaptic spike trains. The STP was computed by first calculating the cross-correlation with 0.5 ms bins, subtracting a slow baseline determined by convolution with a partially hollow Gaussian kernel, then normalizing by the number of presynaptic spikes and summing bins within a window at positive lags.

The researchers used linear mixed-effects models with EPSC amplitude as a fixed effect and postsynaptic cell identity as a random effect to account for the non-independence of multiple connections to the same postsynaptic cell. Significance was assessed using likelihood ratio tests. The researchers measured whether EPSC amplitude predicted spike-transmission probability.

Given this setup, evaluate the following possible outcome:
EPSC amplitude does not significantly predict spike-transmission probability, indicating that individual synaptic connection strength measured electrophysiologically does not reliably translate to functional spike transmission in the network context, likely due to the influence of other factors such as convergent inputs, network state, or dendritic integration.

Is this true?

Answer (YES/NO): NO